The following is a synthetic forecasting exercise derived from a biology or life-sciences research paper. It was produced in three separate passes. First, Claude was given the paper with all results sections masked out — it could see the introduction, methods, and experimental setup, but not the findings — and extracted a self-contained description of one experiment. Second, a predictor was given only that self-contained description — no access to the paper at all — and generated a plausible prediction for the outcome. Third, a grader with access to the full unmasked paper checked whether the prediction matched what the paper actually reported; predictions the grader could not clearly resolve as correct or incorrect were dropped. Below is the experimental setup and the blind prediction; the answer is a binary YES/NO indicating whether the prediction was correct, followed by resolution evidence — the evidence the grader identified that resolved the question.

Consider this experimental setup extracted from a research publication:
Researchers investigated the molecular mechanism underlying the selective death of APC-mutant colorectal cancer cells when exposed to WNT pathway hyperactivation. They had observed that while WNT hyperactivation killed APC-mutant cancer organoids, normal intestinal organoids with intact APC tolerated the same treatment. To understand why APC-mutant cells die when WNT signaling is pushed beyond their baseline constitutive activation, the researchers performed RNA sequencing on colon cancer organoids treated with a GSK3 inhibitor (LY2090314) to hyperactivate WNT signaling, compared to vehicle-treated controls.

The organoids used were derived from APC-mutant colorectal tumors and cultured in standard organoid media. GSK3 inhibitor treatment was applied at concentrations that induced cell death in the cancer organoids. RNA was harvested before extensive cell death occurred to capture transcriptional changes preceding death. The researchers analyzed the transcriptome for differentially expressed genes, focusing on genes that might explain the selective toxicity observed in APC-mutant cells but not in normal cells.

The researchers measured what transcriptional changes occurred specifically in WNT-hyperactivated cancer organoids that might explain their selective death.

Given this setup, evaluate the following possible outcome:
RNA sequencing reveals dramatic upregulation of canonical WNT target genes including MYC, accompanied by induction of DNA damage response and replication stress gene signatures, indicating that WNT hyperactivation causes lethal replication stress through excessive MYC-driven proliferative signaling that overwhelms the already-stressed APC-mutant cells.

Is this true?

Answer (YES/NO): NO